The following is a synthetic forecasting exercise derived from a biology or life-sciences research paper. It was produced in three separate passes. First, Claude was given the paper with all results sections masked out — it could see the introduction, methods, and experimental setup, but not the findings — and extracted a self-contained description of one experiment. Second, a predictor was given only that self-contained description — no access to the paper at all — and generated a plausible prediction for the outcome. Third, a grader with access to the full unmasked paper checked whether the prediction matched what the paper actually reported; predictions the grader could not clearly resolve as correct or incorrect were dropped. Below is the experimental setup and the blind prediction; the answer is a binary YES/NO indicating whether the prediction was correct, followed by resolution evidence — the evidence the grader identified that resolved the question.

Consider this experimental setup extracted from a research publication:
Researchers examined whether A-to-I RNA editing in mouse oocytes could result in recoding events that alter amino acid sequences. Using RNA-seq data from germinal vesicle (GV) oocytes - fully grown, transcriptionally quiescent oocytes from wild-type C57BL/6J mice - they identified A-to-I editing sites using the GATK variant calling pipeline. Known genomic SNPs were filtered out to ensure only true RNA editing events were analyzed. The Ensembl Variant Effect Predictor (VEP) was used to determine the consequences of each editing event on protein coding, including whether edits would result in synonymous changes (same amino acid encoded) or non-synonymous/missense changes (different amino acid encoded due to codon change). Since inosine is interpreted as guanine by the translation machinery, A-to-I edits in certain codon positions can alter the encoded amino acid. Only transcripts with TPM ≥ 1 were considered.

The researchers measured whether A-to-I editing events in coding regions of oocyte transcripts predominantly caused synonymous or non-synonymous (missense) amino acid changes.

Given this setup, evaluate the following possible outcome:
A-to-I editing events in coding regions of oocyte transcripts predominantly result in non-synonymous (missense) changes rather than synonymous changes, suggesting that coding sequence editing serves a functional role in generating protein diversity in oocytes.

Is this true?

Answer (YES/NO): NO